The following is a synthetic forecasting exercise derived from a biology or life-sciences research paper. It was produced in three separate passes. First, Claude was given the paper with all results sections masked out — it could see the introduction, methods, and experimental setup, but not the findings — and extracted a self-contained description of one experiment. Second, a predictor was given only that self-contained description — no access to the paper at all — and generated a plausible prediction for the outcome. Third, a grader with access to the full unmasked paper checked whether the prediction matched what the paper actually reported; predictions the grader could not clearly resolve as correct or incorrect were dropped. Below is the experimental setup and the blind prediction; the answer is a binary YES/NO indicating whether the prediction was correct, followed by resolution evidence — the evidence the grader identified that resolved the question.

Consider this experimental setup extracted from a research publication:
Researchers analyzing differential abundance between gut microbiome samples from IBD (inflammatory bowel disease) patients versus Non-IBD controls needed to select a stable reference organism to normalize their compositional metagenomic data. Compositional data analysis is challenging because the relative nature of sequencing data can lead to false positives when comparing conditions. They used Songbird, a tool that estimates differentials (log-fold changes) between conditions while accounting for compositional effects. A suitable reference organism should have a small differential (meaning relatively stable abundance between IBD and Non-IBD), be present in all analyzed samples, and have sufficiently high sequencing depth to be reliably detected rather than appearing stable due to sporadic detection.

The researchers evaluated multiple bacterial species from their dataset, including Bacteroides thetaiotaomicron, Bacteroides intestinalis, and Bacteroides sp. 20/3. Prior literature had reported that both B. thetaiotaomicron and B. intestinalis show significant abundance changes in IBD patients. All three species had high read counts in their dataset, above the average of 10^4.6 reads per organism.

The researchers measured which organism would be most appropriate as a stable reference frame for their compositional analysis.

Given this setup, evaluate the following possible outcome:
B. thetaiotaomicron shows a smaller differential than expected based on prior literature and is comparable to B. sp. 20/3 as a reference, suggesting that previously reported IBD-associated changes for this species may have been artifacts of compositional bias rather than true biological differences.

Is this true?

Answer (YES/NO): NO